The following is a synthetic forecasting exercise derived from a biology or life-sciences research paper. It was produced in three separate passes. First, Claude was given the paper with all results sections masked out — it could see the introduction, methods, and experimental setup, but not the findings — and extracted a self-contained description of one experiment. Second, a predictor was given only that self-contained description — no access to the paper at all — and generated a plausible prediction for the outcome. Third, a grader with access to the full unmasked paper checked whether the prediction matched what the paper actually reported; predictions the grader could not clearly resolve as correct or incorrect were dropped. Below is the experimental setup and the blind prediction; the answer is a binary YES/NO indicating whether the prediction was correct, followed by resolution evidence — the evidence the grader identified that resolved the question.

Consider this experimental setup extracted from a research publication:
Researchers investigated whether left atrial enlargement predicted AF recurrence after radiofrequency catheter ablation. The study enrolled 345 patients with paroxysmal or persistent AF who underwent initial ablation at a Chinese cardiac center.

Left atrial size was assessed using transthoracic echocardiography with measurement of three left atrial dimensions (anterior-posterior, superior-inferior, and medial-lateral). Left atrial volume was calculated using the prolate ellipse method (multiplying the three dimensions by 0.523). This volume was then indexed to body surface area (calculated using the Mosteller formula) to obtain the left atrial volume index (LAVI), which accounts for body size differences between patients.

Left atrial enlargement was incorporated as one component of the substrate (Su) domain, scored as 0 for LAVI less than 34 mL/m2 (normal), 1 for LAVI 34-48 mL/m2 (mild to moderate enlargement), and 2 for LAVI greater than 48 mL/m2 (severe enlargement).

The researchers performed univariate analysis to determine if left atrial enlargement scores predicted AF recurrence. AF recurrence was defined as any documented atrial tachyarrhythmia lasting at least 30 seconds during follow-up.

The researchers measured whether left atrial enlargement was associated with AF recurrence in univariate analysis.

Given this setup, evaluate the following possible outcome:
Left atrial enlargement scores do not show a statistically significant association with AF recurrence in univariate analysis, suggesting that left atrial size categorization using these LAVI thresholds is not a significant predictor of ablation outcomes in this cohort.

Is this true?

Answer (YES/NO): NO